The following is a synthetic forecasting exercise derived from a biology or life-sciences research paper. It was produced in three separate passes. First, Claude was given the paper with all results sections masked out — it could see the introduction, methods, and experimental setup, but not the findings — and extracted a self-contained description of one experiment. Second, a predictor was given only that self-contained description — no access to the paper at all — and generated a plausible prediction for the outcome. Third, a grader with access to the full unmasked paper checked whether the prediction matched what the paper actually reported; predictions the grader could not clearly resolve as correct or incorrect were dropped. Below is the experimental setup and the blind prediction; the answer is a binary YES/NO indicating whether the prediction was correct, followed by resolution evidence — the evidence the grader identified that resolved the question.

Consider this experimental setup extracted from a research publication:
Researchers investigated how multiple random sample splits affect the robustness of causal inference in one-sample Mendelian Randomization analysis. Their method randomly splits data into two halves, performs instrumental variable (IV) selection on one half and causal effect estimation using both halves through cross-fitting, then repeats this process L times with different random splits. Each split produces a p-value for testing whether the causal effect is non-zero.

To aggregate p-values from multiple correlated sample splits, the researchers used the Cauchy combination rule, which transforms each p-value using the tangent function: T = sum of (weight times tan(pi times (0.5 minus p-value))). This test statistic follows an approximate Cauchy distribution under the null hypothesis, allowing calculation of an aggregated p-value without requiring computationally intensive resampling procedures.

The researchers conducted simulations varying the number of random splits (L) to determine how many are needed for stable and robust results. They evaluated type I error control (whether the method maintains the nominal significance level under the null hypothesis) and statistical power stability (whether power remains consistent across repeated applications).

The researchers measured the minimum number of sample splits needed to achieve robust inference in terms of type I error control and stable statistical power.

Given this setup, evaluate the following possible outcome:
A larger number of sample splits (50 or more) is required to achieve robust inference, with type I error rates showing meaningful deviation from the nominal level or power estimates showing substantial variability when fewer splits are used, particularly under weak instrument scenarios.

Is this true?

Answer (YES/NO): YES